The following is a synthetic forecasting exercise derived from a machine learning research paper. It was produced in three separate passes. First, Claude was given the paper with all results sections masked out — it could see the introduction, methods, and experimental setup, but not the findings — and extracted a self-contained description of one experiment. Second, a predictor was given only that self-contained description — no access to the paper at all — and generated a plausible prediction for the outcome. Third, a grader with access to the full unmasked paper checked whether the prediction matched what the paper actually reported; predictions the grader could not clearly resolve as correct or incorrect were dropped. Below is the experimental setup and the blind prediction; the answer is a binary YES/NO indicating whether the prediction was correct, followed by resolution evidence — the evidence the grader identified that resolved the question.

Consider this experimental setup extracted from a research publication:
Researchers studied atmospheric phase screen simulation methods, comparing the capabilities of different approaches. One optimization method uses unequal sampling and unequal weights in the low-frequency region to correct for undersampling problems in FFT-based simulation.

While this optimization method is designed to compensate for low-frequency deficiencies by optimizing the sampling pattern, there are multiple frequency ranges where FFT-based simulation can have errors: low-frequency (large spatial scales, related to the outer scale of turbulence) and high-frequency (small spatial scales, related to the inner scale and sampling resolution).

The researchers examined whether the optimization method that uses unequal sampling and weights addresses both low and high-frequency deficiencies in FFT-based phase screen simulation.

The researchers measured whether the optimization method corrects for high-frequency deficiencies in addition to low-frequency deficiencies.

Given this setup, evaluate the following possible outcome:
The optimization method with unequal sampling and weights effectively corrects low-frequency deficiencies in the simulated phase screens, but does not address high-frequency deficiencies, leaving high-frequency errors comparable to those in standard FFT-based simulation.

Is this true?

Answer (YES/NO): YES